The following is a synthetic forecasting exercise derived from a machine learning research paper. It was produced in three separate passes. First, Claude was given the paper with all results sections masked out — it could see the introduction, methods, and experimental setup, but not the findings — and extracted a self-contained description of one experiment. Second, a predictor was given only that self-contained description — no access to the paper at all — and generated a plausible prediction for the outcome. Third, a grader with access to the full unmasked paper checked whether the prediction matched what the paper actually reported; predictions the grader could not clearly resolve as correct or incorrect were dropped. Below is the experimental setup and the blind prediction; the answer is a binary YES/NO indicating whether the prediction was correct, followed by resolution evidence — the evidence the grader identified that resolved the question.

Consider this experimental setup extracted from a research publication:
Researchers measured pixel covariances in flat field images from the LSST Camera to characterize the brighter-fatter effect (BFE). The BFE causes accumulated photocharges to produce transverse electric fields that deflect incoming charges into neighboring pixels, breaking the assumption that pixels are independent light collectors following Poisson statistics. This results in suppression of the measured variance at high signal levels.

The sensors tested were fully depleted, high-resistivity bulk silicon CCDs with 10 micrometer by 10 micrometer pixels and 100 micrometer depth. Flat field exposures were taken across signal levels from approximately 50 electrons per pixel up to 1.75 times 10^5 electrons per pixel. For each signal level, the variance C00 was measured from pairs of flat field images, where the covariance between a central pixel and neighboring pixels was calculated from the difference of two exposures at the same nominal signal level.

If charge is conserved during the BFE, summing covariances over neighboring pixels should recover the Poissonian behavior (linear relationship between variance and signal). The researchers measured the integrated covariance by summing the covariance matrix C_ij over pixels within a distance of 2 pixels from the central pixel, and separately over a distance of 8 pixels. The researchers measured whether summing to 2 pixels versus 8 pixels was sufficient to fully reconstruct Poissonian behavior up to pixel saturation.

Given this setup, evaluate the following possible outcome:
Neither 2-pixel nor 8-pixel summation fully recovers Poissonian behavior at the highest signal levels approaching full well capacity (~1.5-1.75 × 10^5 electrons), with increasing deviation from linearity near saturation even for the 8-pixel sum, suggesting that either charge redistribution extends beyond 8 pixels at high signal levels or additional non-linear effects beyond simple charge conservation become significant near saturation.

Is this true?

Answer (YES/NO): NO